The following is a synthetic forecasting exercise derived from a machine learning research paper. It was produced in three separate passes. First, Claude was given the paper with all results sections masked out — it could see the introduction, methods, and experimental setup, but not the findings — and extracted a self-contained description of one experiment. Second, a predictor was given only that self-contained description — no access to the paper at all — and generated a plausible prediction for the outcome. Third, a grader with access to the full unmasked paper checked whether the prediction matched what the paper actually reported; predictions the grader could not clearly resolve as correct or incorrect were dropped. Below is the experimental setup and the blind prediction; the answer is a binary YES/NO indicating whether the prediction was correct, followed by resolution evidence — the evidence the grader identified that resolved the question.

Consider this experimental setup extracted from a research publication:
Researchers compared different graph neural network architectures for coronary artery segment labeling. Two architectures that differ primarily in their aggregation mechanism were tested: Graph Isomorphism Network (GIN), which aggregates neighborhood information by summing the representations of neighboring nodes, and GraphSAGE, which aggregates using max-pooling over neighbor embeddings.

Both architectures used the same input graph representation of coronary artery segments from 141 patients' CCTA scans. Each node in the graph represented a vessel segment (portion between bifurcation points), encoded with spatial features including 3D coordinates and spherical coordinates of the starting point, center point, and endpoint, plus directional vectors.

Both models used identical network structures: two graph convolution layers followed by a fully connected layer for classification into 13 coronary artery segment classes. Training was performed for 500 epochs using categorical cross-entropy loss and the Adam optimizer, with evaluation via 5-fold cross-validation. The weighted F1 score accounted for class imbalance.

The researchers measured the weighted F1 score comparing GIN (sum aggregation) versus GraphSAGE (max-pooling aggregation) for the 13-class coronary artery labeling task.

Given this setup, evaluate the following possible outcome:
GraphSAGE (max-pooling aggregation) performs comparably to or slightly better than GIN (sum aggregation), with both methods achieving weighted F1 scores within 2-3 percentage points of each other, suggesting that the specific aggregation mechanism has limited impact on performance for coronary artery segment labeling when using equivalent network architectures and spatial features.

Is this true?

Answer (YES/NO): NO